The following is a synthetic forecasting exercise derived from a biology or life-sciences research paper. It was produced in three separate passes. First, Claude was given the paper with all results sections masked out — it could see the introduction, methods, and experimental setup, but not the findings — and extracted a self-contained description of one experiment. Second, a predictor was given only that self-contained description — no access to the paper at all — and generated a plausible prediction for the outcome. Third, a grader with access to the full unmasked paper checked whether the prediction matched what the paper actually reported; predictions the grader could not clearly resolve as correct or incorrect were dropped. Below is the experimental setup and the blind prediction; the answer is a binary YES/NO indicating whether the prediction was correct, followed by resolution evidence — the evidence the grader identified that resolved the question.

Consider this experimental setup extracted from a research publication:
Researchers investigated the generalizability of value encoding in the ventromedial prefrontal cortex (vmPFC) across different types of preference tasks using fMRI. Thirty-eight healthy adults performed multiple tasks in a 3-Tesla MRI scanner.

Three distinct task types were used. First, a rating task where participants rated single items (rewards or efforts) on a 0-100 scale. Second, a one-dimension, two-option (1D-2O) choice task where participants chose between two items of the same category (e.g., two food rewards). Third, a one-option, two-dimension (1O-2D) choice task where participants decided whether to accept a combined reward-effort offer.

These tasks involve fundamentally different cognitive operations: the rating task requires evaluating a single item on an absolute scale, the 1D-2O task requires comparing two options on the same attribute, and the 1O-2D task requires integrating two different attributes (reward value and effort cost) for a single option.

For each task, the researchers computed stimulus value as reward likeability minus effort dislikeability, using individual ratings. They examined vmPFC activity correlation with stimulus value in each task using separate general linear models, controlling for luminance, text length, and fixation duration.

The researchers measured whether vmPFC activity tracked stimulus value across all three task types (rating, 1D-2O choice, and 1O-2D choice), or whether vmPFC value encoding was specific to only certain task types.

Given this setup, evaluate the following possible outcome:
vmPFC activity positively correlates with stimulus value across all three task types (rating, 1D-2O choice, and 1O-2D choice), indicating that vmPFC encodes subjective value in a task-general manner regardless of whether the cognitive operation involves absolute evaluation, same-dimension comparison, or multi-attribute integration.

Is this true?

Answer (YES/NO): YES